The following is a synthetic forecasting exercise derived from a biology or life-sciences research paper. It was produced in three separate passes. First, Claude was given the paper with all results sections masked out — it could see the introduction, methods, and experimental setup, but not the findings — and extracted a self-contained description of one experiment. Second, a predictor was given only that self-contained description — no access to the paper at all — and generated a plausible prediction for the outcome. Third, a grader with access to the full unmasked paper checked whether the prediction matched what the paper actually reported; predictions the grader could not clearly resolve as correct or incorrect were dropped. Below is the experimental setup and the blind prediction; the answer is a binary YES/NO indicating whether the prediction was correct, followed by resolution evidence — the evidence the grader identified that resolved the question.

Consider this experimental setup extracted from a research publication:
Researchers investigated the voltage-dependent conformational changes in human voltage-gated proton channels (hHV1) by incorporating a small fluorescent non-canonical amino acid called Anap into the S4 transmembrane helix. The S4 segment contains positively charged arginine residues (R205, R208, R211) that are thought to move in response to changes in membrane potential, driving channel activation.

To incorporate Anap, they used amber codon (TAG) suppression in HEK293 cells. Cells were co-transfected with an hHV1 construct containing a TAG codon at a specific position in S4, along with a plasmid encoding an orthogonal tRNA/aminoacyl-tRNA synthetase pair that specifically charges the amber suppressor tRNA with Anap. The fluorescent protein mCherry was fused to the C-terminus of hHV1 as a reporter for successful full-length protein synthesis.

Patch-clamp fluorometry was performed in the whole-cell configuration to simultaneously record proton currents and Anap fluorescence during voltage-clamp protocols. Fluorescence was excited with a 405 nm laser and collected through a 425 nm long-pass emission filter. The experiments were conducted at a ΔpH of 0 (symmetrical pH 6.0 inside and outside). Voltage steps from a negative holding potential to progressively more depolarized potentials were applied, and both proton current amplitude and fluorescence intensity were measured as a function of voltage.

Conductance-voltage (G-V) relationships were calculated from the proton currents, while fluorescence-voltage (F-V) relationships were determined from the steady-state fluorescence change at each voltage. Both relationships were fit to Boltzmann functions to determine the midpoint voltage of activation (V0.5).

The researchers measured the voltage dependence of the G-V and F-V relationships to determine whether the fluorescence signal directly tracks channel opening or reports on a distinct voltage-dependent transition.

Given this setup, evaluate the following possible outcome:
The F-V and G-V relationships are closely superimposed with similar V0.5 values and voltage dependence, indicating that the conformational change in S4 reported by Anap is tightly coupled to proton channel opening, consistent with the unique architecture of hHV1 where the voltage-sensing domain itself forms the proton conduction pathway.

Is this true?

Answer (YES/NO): YES